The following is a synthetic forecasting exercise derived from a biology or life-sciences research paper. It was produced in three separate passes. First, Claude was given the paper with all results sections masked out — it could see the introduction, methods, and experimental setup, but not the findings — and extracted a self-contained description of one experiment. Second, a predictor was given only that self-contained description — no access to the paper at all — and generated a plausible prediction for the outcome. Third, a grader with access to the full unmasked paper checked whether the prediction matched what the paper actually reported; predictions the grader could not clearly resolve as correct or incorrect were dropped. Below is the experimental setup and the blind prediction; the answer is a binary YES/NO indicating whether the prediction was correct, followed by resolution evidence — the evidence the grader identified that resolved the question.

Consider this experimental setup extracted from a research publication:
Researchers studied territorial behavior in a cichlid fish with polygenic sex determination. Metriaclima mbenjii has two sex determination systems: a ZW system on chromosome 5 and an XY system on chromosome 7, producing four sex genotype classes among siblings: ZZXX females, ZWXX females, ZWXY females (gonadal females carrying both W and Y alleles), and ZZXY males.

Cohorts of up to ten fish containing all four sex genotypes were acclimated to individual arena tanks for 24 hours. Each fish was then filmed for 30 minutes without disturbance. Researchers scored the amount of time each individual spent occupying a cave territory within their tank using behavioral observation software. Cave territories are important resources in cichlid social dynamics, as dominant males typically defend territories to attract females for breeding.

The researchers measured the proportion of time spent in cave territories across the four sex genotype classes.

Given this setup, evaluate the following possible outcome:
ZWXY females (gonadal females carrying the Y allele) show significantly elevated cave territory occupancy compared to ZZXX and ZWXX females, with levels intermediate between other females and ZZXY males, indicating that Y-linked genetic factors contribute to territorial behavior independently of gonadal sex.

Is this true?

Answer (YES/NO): NO